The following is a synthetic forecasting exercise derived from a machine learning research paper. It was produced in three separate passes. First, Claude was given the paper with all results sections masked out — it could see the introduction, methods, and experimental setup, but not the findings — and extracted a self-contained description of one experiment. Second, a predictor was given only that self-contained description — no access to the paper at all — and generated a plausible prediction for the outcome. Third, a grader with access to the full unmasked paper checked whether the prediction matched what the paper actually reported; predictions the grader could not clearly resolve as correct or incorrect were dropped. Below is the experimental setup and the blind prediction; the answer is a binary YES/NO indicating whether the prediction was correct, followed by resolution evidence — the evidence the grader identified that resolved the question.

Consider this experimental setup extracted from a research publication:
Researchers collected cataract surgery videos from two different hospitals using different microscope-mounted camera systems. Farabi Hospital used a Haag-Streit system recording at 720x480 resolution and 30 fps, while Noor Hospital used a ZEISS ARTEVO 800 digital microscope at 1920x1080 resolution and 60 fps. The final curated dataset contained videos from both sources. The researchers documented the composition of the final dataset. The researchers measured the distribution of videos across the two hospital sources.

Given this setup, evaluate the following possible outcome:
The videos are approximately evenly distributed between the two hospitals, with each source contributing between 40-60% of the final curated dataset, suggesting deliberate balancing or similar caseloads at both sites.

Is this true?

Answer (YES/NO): NO